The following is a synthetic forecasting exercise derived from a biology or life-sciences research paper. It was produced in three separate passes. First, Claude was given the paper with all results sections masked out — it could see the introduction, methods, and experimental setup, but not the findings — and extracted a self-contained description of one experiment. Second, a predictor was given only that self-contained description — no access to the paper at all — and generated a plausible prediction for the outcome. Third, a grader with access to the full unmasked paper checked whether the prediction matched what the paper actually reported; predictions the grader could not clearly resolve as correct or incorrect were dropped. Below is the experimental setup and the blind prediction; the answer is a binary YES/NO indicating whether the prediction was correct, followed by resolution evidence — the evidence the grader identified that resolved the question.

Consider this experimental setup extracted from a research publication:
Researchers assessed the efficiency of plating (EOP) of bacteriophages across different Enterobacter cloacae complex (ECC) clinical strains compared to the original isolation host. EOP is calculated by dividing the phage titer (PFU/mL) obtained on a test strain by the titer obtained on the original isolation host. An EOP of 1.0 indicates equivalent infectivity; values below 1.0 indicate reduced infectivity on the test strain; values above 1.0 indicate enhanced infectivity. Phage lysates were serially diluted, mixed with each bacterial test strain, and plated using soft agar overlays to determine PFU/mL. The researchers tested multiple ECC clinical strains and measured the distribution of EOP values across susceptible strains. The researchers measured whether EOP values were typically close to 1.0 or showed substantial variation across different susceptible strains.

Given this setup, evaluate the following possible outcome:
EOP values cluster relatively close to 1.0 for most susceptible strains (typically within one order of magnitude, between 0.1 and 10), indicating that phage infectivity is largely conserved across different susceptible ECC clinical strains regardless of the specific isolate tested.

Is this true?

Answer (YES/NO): YES